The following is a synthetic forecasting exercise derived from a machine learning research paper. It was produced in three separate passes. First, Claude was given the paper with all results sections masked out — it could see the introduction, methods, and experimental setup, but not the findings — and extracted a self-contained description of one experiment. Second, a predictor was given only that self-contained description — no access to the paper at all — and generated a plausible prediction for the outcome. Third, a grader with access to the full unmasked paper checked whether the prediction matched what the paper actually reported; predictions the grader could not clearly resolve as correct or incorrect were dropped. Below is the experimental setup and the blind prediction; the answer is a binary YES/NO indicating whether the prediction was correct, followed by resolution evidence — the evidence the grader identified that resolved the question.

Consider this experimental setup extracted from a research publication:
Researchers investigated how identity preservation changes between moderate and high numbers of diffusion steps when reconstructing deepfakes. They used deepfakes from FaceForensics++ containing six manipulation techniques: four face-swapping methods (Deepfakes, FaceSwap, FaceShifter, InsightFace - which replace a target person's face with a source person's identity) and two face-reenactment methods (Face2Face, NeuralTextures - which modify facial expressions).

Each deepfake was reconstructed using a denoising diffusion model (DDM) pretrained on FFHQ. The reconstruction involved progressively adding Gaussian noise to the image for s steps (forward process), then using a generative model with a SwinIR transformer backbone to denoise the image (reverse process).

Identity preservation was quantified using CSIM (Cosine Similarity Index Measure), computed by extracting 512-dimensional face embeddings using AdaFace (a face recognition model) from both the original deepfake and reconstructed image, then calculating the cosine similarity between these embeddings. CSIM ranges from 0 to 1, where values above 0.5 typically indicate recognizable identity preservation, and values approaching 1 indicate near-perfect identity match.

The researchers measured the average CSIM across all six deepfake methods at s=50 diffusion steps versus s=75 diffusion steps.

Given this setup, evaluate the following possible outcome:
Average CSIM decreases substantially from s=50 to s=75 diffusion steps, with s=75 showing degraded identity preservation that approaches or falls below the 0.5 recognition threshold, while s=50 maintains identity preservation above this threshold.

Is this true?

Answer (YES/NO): YES